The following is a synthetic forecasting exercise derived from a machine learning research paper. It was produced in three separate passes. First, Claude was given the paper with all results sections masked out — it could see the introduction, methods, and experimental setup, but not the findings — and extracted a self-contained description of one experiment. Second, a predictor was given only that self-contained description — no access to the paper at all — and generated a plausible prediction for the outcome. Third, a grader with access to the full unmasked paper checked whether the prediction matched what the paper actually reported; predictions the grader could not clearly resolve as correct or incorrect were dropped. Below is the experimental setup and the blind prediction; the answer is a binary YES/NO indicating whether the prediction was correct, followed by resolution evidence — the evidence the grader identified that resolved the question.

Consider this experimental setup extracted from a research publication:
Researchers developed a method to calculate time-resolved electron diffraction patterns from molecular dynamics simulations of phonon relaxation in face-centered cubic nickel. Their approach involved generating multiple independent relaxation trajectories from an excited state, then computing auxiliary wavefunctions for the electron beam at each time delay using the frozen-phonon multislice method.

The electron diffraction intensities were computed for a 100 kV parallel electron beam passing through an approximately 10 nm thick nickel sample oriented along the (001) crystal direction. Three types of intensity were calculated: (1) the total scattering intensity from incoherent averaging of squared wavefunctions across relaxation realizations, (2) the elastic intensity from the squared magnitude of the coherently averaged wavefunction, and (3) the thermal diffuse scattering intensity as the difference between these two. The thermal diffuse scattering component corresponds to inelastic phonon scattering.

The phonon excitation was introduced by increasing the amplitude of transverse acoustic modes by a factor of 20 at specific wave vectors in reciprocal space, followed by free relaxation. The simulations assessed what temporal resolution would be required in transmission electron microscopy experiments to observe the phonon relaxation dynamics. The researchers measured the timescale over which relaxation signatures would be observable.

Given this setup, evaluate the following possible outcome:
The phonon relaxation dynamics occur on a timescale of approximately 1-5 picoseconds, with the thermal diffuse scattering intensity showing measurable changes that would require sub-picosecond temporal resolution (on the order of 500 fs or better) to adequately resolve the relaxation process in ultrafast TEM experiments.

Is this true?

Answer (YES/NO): NO